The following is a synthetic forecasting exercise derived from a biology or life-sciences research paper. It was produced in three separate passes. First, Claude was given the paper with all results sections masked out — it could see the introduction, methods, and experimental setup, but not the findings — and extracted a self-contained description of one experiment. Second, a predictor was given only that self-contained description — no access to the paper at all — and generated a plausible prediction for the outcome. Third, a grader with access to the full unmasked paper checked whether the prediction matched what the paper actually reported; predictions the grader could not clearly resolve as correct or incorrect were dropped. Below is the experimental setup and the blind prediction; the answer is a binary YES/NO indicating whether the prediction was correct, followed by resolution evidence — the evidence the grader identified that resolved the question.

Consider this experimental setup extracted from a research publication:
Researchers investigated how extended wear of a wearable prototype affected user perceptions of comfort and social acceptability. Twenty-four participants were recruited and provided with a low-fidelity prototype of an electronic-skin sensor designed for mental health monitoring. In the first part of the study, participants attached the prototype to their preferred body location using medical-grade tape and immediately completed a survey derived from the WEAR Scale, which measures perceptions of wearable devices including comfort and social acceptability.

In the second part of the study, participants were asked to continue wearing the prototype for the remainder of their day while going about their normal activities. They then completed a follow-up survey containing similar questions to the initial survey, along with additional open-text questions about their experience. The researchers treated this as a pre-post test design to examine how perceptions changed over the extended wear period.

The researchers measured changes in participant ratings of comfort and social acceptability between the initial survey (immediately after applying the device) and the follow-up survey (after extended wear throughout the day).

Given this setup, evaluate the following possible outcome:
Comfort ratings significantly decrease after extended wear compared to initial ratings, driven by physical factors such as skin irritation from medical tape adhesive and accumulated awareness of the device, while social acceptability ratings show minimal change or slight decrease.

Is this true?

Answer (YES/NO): NO